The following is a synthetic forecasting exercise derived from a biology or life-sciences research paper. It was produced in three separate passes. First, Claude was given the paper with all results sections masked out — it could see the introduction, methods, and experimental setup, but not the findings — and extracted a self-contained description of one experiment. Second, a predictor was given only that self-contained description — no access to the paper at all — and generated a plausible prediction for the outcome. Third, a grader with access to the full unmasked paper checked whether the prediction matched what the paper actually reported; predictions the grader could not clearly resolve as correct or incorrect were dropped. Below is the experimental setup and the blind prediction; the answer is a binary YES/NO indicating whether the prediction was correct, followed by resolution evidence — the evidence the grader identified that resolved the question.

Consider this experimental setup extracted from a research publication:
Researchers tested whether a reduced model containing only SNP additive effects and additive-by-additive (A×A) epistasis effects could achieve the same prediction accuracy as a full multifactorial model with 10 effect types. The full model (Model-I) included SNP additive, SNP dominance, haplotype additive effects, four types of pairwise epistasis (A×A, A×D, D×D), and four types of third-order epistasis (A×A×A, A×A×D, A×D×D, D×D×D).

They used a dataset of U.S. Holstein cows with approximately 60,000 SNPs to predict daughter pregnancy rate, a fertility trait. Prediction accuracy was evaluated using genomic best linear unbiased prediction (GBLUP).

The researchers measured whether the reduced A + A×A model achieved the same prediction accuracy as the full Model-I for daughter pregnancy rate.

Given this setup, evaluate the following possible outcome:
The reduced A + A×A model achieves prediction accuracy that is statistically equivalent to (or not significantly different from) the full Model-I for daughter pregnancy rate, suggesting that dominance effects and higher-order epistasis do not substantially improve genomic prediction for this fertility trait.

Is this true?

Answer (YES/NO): YES